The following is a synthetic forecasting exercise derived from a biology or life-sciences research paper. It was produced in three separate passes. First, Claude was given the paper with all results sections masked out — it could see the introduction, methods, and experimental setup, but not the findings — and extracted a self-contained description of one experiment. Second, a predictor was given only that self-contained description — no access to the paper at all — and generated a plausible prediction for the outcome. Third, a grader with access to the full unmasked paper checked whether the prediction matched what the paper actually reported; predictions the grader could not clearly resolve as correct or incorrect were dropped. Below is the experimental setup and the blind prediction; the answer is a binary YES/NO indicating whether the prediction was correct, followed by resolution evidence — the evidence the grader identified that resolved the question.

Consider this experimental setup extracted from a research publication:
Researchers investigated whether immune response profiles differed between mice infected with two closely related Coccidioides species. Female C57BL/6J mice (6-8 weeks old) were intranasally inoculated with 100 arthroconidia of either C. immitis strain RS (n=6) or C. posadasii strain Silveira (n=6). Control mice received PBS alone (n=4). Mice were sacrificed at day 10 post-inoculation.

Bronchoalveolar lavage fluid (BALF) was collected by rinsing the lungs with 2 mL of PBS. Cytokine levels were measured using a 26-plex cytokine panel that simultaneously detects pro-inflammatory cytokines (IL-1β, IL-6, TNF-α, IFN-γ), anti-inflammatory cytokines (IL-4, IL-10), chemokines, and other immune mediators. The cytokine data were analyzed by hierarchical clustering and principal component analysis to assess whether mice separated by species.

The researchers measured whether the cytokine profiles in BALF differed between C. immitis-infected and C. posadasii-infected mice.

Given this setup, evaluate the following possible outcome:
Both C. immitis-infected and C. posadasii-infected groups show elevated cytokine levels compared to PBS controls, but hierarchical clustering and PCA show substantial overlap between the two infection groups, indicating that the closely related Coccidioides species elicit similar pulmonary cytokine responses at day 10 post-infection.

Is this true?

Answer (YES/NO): YES